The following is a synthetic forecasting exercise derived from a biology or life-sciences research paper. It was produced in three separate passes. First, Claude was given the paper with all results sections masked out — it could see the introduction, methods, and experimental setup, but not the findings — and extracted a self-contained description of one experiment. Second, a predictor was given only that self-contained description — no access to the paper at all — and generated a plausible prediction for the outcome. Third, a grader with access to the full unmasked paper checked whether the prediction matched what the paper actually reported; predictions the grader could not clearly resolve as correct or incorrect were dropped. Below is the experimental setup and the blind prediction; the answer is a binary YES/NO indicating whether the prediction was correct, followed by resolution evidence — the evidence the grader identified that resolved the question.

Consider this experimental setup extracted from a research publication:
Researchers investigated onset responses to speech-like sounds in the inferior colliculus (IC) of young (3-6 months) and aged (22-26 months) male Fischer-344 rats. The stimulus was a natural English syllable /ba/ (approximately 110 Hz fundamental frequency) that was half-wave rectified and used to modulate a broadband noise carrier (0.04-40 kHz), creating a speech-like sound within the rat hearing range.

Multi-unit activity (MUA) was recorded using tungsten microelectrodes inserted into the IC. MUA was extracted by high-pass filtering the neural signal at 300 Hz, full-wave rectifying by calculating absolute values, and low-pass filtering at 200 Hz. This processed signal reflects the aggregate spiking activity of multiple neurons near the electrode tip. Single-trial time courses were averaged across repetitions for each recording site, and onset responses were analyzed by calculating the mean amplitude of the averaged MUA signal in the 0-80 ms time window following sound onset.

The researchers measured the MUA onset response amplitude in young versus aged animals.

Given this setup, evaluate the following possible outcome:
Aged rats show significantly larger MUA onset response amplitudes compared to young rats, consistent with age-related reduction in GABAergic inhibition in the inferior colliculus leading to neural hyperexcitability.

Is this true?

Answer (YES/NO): NO